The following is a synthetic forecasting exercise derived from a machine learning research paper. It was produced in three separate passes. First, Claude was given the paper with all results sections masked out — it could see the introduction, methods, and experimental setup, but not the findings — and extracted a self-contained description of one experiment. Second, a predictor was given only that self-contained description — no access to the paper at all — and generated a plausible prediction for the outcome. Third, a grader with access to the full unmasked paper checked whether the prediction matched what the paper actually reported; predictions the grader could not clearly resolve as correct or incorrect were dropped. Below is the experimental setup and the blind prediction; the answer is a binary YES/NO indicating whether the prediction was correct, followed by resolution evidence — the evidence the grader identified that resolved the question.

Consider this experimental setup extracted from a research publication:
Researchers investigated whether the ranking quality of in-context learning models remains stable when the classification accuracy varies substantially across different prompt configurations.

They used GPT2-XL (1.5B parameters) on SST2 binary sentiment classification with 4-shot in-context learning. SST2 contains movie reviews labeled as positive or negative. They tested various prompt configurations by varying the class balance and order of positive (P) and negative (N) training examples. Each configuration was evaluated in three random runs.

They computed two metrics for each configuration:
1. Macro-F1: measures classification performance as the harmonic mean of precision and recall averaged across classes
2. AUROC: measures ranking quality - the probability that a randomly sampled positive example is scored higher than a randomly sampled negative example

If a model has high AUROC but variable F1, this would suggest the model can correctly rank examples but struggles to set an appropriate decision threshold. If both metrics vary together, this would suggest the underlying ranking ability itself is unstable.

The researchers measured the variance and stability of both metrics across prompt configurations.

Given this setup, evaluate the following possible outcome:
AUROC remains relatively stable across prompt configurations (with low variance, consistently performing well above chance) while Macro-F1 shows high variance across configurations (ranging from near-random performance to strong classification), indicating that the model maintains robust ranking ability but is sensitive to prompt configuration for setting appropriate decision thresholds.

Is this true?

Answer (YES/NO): YES